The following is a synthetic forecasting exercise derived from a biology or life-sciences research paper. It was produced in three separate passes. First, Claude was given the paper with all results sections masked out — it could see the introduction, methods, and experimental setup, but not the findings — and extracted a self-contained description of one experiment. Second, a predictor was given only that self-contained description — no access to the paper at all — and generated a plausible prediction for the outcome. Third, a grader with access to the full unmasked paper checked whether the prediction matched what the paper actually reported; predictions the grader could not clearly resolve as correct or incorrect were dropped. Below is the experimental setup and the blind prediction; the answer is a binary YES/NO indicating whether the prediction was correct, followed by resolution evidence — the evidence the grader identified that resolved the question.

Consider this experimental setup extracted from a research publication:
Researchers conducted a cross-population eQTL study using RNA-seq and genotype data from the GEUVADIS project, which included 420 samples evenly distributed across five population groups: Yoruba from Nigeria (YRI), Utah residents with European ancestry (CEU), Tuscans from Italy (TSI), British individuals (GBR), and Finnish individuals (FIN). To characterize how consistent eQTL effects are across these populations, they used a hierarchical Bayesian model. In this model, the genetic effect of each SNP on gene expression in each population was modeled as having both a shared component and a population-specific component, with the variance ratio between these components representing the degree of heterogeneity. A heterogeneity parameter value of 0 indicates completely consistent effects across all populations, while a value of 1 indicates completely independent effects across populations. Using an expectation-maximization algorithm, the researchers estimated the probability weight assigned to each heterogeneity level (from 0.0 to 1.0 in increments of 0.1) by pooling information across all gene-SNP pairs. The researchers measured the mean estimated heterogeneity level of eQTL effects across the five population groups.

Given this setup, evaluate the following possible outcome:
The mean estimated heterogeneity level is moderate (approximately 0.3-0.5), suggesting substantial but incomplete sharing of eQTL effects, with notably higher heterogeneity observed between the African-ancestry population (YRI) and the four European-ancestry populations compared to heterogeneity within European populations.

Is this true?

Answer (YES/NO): NO